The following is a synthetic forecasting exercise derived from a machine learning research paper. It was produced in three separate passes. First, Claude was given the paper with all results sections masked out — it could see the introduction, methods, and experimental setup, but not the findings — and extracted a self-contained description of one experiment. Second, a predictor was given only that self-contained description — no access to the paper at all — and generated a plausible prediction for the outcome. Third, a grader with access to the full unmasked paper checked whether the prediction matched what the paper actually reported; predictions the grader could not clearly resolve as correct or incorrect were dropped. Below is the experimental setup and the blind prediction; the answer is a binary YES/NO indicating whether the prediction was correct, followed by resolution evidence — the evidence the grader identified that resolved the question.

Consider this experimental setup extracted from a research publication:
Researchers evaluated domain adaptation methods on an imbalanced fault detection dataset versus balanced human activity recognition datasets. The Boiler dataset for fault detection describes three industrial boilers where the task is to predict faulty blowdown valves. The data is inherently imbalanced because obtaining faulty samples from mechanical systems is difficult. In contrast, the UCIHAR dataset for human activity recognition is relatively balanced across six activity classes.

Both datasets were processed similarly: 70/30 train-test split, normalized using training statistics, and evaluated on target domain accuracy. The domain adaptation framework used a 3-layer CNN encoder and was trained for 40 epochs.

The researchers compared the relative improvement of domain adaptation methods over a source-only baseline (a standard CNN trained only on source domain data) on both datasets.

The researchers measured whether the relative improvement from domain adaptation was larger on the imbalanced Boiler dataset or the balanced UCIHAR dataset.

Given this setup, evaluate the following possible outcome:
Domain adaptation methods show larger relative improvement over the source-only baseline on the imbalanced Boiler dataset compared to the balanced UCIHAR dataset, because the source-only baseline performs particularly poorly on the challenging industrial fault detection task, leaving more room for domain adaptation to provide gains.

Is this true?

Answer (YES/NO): NO